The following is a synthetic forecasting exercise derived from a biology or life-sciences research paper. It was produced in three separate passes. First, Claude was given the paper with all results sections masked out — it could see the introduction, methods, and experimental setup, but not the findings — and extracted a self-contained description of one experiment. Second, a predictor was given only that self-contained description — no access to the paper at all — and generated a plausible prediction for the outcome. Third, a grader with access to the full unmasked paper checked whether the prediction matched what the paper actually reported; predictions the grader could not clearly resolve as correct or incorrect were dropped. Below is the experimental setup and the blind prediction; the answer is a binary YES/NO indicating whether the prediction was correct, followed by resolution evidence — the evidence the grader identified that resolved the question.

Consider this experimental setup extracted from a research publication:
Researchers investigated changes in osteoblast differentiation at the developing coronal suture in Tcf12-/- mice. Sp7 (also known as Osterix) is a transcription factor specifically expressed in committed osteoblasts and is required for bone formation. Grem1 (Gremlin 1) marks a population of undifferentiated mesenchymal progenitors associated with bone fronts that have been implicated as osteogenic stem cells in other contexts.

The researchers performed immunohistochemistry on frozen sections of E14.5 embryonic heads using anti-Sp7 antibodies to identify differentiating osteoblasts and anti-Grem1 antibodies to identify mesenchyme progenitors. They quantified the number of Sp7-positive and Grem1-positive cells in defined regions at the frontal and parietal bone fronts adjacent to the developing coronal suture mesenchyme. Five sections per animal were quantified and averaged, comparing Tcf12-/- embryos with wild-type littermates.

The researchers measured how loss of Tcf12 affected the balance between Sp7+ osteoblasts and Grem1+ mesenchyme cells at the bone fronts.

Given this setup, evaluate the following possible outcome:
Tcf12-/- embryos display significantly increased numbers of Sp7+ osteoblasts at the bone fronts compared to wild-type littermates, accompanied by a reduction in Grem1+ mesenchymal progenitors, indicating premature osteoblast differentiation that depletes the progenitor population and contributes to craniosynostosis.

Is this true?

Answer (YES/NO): YES